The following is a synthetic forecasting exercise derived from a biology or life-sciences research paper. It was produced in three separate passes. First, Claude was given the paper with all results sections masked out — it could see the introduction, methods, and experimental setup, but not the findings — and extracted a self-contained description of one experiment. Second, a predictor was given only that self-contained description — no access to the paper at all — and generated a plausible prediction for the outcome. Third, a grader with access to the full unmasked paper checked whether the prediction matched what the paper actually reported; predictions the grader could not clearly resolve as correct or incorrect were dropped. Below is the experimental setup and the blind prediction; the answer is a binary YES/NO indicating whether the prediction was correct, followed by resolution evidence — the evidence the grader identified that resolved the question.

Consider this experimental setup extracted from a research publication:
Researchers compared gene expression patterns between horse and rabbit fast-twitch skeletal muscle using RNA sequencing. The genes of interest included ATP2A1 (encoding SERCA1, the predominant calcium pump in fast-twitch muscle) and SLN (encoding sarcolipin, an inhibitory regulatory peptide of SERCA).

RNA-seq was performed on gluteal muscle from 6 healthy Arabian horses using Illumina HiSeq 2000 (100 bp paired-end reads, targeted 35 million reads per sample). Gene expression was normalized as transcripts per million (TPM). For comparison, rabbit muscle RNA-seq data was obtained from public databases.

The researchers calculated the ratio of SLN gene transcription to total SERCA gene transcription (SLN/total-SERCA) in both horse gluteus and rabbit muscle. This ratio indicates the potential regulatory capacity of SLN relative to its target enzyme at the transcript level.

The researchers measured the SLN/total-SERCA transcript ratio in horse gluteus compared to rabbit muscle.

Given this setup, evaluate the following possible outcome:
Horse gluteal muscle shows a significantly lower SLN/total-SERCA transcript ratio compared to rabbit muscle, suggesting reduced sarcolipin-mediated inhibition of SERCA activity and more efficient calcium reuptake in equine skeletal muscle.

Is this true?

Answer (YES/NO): NO